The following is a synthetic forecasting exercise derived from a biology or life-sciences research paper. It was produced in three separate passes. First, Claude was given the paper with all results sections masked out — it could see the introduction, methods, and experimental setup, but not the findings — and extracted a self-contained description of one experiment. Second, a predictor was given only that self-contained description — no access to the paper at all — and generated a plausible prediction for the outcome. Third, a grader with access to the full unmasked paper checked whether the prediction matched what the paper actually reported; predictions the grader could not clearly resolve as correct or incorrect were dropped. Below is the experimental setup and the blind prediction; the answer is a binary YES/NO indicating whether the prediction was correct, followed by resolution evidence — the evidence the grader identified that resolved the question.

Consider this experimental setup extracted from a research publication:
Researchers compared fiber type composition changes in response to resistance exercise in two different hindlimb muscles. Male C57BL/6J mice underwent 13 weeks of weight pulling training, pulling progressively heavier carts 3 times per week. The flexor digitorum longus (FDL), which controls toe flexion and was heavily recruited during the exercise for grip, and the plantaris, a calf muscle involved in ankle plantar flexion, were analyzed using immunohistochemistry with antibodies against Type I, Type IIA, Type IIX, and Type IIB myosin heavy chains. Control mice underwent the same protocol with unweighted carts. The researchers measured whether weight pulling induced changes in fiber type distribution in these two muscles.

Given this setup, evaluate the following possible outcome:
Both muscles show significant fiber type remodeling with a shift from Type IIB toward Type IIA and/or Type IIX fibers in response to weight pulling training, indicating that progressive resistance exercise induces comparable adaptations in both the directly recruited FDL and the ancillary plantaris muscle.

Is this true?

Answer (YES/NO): NO